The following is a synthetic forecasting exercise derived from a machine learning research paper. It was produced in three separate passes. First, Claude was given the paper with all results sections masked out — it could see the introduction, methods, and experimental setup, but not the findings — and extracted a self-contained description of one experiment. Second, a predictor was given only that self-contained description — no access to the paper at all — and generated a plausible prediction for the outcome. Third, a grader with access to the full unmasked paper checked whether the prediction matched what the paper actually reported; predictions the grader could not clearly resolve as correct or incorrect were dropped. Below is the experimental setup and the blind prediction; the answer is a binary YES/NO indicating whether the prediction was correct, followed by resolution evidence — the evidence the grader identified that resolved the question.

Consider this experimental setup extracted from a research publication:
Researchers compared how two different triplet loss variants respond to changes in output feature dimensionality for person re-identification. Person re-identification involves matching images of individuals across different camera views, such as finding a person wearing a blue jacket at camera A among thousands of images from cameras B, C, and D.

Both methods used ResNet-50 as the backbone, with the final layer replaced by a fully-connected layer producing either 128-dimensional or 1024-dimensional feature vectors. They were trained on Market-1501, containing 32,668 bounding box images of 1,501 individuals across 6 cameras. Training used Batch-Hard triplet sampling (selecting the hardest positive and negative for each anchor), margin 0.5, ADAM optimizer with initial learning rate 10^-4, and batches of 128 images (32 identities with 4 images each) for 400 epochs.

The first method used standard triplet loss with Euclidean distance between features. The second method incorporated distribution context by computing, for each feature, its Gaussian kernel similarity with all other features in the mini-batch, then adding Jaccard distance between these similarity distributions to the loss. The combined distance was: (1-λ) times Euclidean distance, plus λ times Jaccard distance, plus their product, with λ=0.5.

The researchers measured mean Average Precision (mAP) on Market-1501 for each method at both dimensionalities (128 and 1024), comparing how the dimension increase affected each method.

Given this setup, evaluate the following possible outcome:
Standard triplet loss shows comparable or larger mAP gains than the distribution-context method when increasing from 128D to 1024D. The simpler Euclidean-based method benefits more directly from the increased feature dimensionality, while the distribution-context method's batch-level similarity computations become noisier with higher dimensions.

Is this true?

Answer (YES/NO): YES